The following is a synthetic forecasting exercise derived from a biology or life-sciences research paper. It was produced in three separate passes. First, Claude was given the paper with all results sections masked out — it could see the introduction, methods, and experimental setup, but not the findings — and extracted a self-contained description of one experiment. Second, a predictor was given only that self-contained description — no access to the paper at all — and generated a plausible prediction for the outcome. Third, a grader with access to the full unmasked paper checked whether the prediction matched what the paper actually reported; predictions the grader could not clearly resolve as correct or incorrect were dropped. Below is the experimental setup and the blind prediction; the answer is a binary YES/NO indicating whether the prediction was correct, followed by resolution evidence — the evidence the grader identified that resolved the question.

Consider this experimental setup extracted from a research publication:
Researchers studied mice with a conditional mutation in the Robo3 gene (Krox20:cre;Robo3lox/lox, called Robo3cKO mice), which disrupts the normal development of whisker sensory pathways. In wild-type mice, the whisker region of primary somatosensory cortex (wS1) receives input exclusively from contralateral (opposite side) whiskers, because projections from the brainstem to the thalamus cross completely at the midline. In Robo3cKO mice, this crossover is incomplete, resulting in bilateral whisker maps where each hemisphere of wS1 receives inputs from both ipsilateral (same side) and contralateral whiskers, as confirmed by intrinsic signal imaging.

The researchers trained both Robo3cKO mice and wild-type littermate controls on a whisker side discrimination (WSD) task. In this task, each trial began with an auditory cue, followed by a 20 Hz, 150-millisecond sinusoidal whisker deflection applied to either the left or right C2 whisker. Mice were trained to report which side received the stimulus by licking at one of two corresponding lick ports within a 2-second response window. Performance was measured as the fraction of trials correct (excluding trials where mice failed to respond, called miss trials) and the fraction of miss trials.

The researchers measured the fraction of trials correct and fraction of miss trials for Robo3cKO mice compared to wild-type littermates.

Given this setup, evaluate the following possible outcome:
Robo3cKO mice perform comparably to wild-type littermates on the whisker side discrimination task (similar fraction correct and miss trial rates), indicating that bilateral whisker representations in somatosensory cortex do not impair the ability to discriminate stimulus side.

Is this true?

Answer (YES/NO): YES